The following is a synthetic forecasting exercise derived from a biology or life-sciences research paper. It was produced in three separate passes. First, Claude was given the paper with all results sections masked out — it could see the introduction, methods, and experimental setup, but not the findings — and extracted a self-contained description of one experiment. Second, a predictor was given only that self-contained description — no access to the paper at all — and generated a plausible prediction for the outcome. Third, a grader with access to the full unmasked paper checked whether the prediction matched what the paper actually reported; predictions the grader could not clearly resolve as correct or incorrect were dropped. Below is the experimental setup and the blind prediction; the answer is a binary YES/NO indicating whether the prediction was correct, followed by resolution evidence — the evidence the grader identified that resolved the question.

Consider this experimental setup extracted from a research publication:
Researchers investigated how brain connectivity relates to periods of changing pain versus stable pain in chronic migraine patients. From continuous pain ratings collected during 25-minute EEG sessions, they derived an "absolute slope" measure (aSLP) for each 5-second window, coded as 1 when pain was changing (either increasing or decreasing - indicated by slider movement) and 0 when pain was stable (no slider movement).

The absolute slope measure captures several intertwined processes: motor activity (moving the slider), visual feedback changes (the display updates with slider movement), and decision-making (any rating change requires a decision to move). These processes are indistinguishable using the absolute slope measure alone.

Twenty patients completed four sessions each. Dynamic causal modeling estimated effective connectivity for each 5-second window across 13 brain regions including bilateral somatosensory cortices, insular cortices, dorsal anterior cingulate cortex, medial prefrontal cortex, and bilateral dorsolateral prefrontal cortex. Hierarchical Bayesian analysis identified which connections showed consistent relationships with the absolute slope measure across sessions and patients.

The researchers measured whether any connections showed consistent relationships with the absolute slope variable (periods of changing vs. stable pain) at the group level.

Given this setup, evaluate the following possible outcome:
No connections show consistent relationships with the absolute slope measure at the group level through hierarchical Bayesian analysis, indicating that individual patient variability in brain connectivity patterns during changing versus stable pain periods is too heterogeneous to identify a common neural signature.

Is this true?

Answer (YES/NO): NO